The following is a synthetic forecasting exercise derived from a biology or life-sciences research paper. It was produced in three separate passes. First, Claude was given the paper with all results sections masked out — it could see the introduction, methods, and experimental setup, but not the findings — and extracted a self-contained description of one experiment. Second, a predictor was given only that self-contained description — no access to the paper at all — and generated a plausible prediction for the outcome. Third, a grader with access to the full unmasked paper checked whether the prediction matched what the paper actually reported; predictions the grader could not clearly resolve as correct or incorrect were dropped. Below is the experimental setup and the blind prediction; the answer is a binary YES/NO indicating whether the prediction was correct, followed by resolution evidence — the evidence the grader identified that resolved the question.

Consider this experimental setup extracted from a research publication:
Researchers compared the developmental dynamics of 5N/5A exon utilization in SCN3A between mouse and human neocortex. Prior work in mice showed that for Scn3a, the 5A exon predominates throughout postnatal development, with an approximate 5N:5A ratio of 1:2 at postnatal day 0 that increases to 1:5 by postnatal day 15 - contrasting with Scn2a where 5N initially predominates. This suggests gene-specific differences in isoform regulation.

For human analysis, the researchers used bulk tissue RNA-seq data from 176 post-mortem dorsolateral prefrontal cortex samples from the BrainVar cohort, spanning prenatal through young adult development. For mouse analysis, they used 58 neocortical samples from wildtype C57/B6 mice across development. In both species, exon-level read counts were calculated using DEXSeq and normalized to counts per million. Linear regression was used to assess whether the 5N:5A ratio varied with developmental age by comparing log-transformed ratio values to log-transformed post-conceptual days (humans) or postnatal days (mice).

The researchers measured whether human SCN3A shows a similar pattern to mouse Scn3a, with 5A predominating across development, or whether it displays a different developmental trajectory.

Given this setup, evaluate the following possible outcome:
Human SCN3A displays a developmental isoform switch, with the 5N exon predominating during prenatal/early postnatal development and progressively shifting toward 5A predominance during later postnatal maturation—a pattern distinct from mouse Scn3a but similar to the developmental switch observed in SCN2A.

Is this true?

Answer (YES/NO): NO